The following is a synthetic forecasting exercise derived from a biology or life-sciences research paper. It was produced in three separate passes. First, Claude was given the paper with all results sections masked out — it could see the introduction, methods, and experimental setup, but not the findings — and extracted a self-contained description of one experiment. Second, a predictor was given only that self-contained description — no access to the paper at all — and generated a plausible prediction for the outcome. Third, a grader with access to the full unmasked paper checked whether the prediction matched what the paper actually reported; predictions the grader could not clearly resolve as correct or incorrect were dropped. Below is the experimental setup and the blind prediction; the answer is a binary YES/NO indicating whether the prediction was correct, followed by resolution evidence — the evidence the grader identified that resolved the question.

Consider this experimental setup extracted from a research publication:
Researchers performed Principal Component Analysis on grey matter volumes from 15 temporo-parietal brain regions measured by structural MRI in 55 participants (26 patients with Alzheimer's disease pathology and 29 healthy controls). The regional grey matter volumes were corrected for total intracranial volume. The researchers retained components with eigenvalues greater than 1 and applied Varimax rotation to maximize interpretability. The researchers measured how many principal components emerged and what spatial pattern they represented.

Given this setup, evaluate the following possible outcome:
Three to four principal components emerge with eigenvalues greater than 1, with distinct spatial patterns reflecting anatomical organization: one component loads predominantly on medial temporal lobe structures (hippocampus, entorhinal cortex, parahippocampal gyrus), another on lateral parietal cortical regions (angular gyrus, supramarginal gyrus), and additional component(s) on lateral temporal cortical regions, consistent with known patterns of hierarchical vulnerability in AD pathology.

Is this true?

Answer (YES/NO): NO